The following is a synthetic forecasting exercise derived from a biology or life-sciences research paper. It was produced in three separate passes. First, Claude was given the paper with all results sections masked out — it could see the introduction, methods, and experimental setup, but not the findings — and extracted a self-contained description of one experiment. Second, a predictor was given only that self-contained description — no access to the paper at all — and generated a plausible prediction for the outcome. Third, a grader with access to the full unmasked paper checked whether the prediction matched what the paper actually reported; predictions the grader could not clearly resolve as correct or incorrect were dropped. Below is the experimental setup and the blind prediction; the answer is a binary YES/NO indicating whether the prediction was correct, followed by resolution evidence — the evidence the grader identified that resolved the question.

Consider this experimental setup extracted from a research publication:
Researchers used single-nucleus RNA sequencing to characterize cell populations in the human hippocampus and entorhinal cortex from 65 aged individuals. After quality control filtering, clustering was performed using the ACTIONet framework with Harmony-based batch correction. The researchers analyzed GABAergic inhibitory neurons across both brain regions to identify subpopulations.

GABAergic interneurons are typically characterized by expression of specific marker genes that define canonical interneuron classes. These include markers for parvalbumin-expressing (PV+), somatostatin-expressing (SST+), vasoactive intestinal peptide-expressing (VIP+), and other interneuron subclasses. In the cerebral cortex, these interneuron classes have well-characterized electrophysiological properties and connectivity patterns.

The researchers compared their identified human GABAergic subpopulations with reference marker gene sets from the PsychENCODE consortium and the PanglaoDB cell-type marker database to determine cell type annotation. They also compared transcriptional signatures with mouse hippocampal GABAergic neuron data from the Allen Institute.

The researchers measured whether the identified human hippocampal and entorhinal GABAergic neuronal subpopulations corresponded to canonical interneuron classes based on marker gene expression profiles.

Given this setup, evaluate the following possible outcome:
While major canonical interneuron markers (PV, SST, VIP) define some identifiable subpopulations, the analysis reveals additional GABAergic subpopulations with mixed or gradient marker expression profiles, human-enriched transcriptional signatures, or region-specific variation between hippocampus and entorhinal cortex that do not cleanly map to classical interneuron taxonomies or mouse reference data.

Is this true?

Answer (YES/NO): NO